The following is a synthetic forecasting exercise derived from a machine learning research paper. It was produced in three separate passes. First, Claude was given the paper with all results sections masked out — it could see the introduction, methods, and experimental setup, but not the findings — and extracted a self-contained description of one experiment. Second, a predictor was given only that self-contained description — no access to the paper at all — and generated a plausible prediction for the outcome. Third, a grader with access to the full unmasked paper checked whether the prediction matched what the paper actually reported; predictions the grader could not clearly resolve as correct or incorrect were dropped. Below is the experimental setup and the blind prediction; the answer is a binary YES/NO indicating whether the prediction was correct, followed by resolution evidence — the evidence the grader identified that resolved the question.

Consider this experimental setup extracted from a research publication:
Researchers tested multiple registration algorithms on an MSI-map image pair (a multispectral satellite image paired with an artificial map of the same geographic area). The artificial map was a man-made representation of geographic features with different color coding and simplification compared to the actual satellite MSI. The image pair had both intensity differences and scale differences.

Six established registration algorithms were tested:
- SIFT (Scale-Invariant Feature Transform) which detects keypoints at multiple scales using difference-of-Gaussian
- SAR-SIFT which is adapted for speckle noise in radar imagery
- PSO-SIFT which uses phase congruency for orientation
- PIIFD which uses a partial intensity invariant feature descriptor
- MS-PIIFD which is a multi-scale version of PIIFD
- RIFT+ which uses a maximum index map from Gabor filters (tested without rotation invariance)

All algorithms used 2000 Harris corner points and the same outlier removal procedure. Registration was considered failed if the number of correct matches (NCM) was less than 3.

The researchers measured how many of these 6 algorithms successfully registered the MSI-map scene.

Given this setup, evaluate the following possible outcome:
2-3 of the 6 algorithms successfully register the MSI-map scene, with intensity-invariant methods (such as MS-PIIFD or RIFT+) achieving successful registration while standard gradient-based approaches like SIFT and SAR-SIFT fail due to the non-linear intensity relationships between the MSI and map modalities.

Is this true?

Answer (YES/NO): NO